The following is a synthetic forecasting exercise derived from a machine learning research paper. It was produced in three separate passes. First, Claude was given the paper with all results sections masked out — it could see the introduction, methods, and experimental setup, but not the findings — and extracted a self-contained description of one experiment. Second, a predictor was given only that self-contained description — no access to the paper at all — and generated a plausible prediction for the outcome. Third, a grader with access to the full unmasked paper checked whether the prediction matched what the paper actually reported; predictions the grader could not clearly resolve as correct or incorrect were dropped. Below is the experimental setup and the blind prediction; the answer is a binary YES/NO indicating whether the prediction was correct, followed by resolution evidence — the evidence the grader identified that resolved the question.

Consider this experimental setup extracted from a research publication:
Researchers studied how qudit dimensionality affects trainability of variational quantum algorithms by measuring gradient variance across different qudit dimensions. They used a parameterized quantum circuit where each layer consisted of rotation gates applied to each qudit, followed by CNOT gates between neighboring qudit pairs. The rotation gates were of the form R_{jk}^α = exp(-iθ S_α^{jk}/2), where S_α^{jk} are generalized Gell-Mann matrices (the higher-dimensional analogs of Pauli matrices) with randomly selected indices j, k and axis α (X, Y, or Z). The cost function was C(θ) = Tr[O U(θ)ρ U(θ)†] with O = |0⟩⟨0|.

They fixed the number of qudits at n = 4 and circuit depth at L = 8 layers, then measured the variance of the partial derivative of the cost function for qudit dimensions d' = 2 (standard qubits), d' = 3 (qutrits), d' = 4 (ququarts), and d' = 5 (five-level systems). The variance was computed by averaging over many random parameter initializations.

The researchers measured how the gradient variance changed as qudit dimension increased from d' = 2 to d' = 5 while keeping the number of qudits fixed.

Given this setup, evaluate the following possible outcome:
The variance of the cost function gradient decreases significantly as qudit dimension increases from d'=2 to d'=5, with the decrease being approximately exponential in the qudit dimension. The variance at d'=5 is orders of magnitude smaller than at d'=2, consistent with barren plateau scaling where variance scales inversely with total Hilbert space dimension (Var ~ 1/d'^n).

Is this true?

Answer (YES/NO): NO